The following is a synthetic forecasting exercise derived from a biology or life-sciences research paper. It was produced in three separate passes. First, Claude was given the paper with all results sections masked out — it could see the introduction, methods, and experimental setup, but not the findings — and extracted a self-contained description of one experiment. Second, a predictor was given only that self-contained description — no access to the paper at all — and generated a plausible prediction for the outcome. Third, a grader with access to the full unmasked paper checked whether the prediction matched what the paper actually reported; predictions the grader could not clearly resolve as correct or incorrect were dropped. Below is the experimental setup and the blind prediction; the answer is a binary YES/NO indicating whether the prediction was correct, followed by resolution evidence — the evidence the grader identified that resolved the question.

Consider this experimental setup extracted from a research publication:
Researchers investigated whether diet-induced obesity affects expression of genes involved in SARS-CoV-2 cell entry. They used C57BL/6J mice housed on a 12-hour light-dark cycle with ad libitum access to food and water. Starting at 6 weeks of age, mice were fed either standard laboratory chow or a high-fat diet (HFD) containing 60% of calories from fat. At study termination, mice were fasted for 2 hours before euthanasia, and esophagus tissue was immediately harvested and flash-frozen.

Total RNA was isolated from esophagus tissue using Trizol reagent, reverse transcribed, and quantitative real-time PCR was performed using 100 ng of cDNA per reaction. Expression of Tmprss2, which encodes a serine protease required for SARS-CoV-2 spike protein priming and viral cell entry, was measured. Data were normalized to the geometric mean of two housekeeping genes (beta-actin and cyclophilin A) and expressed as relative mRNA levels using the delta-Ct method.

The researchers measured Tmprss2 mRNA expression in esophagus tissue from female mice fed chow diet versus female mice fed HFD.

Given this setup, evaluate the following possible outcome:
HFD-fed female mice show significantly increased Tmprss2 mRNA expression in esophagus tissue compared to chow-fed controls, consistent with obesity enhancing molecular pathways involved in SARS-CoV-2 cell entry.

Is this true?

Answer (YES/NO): NO